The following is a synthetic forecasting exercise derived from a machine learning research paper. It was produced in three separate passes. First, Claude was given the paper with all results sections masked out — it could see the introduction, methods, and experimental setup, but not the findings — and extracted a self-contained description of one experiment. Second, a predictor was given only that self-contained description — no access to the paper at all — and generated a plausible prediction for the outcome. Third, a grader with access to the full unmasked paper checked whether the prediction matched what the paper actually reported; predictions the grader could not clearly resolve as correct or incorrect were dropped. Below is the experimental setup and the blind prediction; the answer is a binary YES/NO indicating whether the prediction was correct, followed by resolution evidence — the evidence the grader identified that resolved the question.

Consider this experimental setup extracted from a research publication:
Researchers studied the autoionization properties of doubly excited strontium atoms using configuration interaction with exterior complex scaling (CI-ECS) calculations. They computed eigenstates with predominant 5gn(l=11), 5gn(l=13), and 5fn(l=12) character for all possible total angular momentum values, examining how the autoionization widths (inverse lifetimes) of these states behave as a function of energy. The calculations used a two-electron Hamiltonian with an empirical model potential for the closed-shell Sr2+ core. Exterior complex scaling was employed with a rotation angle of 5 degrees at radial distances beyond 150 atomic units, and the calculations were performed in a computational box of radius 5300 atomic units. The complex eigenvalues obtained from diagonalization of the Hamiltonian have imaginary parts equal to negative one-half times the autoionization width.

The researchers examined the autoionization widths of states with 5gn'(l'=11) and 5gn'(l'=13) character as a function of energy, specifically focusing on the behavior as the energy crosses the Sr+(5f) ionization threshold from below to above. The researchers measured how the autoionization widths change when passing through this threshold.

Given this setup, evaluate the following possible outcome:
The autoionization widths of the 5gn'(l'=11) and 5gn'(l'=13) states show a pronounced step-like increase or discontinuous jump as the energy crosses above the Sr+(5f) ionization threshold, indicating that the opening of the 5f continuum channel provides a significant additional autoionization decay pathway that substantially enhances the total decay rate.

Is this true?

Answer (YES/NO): YES